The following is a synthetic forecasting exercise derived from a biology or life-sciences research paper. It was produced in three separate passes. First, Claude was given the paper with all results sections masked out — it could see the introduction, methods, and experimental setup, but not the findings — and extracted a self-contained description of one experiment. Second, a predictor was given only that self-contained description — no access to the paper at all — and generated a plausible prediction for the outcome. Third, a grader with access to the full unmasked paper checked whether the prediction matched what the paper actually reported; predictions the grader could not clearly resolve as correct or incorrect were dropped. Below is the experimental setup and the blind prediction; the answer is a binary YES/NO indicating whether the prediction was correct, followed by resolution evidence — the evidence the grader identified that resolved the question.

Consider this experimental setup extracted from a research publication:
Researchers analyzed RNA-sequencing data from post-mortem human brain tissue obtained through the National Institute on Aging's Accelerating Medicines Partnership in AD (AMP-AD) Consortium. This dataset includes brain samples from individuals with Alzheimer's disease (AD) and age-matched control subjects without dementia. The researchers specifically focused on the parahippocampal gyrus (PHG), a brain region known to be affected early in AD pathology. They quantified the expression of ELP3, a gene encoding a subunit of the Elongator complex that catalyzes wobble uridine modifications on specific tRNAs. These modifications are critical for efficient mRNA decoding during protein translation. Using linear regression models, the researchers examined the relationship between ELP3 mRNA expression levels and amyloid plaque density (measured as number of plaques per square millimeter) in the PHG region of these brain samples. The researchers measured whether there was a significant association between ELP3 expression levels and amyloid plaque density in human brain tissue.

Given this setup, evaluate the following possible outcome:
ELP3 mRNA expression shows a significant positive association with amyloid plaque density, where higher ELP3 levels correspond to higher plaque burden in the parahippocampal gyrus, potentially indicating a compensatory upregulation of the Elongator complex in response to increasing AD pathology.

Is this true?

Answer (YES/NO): NO